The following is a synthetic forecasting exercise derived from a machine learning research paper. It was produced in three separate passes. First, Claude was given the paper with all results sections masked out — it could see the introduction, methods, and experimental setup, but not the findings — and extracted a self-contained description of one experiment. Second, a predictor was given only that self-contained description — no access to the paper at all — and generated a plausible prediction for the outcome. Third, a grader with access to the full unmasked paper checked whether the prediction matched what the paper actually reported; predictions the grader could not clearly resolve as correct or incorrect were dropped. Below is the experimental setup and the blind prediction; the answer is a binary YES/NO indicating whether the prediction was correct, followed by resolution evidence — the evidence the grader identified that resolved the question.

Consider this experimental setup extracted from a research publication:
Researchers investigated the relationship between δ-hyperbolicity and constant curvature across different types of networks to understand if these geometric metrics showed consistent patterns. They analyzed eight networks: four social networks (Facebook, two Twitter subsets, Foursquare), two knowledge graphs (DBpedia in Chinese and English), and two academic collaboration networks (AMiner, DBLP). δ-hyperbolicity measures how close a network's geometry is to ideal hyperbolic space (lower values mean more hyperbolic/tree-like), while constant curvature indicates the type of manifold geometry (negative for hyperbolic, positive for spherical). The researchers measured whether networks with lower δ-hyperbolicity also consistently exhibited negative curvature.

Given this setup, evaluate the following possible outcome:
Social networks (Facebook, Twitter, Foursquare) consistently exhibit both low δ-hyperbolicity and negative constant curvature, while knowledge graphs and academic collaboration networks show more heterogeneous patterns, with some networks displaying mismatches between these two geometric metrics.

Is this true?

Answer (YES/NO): NO